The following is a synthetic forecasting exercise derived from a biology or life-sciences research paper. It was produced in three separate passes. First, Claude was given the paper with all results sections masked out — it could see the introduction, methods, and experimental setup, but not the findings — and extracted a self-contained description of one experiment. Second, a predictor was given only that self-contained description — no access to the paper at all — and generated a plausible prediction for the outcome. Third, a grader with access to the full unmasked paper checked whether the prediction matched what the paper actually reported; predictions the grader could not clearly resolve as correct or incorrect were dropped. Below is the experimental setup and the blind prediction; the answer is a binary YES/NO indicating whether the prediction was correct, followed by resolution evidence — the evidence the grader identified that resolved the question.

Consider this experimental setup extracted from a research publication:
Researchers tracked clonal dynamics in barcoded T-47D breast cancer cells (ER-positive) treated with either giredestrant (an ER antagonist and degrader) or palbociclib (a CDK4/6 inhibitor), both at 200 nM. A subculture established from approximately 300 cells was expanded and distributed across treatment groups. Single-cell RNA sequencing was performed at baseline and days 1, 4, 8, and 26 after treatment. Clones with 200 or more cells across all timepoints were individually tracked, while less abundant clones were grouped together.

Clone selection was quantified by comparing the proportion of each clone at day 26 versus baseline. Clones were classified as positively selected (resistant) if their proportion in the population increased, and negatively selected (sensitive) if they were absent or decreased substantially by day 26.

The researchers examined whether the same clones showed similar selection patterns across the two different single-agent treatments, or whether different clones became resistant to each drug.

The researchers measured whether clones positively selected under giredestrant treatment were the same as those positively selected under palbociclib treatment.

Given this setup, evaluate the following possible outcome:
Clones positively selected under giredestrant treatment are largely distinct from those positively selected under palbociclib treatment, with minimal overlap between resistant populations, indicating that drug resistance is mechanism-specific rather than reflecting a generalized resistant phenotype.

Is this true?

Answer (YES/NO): YES